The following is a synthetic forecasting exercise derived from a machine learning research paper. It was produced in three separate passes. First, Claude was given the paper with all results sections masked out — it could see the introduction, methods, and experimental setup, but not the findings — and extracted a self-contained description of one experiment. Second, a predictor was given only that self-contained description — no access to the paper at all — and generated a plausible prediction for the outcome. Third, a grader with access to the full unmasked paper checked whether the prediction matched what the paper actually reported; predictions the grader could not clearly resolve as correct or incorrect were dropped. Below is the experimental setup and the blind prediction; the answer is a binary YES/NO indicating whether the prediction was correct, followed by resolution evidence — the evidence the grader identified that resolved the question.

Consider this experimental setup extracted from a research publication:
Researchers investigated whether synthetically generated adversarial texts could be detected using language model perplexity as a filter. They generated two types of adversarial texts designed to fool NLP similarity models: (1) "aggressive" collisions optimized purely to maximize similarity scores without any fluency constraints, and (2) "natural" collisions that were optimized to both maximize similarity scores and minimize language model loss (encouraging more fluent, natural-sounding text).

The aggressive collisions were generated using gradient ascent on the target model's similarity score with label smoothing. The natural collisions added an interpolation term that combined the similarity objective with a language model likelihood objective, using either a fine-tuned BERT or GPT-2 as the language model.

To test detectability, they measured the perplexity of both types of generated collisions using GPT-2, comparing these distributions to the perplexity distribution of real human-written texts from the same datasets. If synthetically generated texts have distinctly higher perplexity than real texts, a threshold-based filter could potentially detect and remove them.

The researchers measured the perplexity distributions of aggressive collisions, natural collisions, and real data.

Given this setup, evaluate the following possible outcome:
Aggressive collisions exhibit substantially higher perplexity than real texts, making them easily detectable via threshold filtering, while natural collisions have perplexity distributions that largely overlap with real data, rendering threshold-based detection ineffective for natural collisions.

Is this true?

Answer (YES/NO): YES